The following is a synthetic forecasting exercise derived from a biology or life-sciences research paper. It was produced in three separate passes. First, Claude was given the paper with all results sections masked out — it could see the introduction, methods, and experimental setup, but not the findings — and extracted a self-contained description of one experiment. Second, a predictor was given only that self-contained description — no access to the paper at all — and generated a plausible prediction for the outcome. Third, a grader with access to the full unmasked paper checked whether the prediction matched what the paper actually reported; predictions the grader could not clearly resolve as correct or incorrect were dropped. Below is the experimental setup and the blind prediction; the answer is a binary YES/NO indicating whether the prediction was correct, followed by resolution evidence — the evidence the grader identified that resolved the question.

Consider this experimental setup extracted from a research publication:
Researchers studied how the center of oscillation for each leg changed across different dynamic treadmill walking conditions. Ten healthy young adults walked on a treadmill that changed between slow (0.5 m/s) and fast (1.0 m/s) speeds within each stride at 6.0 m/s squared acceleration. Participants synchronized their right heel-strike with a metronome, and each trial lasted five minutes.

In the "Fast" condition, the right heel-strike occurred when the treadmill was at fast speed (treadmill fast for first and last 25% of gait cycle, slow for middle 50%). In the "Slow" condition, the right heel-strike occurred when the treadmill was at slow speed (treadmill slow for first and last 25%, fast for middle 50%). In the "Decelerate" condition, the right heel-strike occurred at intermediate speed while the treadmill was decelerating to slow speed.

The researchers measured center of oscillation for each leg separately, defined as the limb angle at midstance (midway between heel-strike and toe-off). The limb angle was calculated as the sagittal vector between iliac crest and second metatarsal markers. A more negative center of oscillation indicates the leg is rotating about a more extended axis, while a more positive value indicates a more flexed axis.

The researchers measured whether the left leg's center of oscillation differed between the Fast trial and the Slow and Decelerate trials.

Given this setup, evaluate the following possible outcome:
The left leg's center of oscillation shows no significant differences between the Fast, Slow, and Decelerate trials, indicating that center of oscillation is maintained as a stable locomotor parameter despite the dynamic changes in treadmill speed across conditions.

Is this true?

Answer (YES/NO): NO